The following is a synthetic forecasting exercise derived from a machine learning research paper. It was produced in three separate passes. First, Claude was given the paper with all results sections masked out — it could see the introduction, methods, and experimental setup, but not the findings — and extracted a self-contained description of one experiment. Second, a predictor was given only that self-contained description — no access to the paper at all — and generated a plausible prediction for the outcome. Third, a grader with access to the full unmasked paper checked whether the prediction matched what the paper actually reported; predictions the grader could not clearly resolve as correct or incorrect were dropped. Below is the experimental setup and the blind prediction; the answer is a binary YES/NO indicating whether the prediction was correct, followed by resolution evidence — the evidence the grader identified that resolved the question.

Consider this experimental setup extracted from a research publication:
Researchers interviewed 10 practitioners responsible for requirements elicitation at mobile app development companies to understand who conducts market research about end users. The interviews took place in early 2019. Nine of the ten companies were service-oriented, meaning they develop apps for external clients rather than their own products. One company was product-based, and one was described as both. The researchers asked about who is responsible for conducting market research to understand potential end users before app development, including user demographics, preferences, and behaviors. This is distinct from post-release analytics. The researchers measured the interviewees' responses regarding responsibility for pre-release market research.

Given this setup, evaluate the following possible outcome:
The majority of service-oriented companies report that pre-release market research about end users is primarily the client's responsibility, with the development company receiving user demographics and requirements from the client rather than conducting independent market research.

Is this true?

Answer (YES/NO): YES